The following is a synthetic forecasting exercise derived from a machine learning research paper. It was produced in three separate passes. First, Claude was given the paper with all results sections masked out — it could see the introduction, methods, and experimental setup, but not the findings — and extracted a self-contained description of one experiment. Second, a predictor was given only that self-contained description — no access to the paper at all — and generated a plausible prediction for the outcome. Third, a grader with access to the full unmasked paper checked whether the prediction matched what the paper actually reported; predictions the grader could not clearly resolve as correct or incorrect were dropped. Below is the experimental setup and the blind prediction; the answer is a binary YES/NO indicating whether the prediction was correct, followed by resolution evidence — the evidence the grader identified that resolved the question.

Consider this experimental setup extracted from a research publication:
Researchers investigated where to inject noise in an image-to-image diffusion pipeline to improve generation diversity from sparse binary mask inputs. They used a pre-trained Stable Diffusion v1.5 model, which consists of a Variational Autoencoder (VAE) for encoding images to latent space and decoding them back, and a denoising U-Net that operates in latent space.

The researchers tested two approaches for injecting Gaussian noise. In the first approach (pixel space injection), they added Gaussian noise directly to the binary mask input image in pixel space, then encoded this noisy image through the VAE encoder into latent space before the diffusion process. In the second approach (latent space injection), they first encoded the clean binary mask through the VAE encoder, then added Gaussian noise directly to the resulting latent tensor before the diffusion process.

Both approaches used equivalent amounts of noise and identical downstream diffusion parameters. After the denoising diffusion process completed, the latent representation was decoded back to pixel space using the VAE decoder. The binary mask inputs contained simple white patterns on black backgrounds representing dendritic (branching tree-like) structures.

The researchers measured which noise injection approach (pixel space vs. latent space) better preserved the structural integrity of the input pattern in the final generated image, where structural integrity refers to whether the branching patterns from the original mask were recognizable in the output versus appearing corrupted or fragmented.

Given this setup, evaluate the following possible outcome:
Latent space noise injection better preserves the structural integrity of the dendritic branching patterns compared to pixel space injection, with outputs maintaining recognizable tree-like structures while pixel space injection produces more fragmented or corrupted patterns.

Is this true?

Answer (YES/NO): NO